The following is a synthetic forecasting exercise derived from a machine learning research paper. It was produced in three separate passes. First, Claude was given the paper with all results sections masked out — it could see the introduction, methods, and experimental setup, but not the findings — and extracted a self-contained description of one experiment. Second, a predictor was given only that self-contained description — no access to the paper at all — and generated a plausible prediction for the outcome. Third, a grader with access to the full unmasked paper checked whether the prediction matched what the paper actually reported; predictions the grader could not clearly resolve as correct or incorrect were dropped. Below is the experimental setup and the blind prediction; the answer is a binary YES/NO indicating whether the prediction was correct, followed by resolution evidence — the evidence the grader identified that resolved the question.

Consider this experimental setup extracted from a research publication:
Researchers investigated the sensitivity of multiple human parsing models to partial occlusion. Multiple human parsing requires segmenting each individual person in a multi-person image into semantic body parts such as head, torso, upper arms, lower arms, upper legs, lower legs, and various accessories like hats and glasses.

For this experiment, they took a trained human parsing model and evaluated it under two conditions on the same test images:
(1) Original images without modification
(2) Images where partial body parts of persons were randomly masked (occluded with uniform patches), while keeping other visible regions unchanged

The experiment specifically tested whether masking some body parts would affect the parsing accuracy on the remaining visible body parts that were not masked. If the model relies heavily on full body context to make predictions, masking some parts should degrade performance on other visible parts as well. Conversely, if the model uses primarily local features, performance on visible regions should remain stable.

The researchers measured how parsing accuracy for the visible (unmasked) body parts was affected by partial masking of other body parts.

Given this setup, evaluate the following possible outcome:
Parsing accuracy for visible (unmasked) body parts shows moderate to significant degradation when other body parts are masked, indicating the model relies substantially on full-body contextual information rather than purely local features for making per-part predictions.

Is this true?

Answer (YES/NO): YES